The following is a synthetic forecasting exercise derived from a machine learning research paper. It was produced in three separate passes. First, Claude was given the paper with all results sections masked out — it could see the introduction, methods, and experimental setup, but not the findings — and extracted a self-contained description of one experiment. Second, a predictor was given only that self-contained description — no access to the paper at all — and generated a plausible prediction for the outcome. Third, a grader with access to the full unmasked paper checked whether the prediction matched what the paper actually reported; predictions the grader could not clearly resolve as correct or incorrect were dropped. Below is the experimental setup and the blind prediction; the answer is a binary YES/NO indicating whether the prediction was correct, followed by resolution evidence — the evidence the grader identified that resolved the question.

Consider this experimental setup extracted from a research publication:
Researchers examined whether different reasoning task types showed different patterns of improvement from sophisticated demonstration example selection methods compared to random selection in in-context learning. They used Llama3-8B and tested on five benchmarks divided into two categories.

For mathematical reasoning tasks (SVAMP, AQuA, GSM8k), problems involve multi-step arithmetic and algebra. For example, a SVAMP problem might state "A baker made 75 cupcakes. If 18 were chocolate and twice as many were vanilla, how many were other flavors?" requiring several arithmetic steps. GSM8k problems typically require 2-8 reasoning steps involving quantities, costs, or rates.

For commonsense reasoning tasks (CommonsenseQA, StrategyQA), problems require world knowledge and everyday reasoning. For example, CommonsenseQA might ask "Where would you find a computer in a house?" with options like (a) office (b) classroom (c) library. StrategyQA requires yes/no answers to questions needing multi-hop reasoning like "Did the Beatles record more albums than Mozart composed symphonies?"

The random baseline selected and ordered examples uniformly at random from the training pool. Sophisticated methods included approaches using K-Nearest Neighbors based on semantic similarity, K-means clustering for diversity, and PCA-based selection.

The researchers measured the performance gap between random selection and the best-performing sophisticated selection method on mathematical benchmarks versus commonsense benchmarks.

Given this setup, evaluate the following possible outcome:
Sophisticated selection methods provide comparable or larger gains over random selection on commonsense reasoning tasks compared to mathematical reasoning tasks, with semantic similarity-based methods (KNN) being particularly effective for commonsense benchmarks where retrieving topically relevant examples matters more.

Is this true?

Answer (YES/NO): NO